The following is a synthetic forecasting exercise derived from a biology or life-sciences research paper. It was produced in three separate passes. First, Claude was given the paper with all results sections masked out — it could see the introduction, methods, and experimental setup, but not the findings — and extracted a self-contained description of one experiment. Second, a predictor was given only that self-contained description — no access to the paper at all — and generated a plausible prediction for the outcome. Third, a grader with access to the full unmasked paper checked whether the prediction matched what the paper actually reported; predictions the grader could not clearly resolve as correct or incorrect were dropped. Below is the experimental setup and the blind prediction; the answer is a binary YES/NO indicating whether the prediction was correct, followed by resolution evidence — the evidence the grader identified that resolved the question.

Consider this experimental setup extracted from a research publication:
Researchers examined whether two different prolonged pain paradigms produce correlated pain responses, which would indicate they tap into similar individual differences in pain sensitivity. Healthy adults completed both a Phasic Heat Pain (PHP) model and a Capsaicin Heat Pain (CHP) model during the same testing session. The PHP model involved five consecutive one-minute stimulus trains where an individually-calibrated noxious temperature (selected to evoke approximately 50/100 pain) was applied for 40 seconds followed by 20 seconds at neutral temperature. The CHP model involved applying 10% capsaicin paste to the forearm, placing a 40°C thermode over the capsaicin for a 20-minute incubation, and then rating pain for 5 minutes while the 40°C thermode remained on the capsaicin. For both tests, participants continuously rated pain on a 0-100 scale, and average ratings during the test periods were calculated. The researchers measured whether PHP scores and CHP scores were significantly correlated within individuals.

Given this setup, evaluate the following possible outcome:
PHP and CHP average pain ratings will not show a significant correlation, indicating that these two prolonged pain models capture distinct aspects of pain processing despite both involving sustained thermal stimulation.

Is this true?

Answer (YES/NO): NO